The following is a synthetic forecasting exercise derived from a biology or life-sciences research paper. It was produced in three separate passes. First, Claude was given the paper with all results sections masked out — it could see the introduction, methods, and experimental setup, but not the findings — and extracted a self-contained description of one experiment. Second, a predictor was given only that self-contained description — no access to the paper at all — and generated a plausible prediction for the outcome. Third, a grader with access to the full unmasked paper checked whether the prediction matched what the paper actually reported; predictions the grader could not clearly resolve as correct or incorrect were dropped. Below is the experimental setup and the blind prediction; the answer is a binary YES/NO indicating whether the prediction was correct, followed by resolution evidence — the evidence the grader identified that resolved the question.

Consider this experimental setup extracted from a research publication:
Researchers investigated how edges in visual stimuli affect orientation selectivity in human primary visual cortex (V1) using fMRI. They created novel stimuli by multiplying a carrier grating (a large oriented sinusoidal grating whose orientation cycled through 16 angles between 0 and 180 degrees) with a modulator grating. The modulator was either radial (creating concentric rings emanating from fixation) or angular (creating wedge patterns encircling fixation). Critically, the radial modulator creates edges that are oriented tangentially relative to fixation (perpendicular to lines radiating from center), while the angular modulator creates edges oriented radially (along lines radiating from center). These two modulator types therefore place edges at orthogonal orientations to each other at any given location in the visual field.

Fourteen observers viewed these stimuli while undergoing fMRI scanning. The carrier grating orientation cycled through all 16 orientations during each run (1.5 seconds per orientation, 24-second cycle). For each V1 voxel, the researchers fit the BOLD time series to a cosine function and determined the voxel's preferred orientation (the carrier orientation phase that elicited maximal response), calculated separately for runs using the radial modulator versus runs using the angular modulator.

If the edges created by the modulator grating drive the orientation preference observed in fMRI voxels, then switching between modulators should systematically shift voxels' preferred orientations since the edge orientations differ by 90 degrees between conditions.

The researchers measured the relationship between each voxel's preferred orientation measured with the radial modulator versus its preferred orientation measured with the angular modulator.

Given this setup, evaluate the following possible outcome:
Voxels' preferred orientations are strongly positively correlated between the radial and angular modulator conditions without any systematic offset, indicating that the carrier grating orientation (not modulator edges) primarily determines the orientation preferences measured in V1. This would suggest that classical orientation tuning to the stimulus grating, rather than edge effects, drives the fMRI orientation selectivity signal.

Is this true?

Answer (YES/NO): NO